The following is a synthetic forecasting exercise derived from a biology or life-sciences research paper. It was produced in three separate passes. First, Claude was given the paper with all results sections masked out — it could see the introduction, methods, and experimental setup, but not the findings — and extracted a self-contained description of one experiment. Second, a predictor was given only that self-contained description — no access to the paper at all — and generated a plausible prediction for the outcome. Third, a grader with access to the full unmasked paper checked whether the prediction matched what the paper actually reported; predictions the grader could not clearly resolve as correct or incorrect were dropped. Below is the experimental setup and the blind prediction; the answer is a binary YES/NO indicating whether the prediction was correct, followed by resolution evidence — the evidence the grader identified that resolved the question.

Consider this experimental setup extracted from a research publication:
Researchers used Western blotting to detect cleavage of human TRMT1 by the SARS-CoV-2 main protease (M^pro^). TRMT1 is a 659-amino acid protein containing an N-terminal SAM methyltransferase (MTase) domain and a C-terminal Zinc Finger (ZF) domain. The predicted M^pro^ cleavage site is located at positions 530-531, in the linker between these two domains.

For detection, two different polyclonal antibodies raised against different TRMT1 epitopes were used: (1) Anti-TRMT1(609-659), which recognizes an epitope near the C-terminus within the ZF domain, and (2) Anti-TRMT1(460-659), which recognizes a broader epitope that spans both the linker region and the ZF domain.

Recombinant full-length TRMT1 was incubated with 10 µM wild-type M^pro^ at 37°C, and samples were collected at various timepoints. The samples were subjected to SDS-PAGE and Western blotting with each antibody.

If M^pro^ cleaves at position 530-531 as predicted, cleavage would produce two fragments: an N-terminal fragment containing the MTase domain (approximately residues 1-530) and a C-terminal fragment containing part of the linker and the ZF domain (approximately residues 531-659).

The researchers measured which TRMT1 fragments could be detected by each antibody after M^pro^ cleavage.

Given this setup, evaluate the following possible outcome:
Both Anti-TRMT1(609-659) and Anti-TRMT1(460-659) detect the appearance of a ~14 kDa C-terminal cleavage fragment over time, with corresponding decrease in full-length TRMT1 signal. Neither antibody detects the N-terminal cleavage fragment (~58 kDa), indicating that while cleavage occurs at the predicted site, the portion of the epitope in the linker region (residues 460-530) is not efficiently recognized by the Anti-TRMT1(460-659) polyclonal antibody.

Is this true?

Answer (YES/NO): NO